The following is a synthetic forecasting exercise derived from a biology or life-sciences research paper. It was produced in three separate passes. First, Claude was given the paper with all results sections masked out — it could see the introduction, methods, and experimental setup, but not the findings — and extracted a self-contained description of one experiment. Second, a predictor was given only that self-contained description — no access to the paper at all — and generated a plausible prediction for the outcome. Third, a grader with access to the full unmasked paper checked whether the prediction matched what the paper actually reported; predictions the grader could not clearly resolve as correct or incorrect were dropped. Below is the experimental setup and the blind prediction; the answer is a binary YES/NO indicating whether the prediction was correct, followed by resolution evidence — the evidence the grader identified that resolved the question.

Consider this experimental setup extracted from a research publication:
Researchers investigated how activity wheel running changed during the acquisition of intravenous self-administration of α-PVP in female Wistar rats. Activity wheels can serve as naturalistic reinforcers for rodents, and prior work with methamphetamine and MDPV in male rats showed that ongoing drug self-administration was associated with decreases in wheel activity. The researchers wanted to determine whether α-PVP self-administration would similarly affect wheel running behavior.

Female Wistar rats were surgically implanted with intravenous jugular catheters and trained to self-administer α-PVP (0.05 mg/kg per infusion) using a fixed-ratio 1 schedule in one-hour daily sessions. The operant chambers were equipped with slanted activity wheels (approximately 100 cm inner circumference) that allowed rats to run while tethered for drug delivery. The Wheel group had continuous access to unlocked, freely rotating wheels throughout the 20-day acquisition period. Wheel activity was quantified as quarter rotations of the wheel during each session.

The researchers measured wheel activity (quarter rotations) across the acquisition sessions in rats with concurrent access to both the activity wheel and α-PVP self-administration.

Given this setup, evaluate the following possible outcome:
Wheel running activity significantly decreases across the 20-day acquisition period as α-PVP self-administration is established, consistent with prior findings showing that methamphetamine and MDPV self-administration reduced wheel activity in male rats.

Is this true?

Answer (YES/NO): YES